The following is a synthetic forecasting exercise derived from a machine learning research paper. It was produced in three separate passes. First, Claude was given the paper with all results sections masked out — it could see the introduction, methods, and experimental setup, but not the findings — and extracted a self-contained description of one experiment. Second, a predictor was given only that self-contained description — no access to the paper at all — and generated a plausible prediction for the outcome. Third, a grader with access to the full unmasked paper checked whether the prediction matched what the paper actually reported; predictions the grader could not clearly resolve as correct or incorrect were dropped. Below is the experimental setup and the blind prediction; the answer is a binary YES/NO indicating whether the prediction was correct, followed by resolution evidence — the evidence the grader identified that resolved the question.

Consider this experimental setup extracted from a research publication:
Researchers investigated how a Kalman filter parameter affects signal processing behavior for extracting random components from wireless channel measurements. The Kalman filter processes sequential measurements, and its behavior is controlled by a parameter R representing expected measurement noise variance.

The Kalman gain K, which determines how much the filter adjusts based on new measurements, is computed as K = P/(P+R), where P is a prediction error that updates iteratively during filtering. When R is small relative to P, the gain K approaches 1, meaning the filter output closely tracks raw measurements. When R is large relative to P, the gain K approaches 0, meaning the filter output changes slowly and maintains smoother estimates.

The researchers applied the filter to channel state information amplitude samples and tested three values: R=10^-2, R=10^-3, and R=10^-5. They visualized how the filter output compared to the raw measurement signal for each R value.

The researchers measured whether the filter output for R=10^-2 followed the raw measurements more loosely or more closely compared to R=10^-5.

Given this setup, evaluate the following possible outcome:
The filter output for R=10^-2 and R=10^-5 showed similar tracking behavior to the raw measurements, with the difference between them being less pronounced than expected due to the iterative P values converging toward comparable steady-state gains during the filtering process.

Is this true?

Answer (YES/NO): NO